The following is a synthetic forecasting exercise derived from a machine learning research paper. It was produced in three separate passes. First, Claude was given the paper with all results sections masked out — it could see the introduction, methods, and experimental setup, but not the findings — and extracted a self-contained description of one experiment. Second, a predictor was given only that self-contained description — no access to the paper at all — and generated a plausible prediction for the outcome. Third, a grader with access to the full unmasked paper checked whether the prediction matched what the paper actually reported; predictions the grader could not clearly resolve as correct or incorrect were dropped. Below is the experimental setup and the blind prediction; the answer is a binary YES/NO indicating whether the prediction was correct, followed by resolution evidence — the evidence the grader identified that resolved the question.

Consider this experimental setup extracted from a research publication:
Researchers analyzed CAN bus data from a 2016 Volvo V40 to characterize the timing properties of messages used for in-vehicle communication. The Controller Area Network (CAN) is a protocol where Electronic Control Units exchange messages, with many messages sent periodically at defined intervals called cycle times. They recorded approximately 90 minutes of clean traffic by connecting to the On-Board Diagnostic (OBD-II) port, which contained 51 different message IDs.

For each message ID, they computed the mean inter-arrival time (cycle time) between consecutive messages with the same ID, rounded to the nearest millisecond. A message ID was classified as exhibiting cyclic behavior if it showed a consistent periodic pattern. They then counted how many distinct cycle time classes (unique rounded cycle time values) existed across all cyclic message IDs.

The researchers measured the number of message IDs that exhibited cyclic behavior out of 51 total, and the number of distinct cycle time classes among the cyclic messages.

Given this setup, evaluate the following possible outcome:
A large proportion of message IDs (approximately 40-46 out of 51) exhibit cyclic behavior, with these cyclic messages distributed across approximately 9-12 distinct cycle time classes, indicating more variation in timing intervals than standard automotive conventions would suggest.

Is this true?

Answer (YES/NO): NO